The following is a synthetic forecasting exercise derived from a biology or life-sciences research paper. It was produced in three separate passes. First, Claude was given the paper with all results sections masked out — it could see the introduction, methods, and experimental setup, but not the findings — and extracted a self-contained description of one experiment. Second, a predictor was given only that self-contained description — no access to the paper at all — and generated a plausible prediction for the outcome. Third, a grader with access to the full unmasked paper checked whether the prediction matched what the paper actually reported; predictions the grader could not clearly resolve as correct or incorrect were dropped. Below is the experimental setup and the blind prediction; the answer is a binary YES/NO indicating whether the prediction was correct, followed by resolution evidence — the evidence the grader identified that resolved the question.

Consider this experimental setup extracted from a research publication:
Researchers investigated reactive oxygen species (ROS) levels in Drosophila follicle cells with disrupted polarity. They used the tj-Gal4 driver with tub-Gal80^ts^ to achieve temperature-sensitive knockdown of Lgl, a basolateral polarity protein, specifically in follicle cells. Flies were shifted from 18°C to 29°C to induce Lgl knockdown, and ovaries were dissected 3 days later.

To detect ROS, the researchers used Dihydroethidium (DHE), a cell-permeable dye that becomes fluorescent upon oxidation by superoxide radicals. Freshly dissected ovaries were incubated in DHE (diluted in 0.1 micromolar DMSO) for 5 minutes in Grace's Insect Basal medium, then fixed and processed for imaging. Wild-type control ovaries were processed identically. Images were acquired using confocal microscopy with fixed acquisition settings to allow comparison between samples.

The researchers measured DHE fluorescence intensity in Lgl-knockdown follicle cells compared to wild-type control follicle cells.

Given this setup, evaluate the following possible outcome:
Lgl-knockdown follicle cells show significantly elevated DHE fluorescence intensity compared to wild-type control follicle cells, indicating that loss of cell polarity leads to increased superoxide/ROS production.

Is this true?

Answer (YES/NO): NO